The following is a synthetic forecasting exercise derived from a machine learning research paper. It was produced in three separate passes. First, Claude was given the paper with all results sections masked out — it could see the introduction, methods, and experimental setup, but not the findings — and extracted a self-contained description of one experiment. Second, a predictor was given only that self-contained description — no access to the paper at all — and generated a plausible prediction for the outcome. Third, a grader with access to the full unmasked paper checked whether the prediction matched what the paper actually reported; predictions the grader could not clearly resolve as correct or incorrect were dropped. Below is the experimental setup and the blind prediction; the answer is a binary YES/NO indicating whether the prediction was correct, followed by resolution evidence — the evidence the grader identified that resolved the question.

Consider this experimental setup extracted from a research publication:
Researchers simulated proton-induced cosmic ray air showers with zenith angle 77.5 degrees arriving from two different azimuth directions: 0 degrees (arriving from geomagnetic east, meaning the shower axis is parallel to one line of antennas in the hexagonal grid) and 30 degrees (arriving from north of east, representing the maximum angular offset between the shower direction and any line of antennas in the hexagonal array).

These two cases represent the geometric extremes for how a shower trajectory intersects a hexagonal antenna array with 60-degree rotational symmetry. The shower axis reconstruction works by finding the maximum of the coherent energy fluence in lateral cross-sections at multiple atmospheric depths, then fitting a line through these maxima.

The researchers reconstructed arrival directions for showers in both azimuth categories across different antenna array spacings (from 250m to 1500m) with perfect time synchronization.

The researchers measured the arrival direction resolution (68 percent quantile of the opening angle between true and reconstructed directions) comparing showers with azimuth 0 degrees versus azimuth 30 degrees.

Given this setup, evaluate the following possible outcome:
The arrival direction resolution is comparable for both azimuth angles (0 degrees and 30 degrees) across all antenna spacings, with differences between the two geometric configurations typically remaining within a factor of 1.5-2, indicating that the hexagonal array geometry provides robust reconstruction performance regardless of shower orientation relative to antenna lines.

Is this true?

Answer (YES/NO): NO